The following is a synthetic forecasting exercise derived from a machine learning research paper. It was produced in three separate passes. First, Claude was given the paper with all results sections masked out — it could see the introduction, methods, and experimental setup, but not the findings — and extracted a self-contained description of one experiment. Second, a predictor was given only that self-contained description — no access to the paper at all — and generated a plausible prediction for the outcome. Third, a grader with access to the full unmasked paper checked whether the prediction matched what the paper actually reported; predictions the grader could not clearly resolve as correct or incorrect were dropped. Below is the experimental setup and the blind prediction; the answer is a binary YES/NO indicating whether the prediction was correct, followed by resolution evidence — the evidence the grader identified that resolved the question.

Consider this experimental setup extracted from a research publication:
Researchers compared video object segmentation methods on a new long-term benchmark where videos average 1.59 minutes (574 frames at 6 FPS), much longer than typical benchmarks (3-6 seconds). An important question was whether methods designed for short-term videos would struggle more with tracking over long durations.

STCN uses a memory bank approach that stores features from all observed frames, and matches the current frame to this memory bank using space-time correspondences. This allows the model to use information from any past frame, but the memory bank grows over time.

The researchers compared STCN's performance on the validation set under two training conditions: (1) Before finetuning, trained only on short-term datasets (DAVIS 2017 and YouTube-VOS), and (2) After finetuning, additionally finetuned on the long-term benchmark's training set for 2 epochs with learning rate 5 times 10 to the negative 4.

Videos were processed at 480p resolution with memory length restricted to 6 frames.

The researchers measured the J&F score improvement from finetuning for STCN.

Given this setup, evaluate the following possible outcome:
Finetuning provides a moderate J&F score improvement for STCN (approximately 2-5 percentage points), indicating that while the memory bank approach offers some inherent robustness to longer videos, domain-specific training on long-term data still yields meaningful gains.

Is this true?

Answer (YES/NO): YES